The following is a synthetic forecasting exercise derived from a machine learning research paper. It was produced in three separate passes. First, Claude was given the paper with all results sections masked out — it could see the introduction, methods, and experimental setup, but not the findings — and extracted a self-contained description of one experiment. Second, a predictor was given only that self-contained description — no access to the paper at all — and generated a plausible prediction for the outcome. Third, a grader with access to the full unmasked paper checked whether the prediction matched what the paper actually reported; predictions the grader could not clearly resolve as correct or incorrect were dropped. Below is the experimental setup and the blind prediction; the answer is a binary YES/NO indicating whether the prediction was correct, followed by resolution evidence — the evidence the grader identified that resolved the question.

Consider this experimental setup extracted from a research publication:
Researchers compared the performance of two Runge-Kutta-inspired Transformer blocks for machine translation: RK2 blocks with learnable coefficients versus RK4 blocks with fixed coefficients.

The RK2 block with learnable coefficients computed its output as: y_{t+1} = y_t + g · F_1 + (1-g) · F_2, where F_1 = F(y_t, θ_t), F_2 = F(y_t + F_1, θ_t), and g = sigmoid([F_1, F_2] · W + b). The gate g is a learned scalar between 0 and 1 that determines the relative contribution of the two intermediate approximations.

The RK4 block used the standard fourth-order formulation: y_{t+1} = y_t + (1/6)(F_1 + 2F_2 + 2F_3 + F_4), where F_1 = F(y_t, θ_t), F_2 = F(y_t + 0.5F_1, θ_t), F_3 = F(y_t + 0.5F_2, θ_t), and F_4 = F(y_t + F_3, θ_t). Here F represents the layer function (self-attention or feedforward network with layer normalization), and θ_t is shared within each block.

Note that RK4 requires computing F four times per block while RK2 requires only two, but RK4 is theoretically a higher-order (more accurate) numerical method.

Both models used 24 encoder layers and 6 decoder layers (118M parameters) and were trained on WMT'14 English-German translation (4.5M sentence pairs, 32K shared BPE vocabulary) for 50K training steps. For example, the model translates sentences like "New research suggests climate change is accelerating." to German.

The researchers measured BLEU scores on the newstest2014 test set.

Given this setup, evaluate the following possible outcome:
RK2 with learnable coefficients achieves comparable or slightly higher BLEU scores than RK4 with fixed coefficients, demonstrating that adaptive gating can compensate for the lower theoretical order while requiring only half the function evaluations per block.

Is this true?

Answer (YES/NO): YES